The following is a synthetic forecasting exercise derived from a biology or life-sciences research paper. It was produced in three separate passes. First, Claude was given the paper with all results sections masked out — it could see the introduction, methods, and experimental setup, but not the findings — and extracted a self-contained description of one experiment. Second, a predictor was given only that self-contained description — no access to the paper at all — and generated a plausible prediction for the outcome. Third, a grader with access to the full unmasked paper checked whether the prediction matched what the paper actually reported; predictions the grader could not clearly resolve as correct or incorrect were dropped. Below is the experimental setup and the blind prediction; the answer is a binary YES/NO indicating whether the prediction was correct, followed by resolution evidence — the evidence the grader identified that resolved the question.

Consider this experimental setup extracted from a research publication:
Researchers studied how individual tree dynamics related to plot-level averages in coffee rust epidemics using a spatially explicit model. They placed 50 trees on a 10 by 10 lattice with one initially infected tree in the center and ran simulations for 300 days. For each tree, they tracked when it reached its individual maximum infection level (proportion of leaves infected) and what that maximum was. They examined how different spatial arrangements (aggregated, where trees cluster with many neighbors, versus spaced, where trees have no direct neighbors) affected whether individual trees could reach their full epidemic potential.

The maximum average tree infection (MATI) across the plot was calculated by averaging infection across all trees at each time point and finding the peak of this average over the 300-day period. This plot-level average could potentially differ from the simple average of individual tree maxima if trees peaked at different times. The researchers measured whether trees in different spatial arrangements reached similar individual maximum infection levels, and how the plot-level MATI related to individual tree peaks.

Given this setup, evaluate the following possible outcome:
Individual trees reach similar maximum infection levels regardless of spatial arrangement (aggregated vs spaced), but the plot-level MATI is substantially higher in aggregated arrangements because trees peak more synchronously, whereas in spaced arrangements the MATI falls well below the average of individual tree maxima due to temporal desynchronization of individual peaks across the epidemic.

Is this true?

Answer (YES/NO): NO